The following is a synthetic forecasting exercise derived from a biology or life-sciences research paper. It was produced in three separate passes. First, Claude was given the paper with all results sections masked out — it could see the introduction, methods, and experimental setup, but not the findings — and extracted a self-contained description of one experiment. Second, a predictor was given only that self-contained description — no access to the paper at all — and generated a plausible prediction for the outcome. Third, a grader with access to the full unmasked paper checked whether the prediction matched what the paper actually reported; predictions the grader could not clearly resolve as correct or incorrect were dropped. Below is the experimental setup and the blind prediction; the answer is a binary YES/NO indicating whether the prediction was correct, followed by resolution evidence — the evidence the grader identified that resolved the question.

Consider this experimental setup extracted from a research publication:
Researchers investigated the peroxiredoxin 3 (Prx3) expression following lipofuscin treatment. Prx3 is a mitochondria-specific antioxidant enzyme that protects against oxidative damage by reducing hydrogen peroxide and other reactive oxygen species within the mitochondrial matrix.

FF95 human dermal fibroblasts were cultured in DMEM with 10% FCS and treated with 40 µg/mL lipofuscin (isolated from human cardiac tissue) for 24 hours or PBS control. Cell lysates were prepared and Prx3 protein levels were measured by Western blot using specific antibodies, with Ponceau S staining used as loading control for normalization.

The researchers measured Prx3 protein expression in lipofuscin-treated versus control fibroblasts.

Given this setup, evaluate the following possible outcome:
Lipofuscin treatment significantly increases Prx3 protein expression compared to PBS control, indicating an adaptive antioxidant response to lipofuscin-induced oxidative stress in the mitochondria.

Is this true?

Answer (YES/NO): YES